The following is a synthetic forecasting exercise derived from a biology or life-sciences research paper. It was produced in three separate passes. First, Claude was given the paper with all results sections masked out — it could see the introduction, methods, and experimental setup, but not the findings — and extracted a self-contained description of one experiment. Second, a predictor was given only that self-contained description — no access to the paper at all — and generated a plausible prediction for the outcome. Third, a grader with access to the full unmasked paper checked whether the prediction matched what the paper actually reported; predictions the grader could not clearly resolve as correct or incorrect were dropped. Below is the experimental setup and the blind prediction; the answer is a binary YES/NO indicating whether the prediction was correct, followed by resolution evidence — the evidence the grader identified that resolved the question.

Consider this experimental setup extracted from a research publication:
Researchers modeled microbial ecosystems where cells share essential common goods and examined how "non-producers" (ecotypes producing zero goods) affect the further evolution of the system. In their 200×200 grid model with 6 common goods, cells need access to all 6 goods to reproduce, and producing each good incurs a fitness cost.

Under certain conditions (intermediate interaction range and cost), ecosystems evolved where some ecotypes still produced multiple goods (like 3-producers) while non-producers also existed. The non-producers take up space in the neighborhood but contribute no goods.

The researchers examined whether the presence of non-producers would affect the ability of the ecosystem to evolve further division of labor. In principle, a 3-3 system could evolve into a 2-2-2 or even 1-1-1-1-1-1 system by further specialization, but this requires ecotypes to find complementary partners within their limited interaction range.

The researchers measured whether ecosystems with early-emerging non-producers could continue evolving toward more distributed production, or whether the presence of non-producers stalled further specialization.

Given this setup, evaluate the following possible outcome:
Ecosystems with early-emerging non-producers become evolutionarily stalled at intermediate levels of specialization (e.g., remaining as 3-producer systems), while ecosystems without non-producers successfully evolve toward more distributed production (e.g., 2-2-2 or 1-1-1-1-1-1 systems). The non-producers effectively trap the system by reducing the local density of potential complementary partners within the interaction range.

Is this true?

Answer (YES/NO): YES